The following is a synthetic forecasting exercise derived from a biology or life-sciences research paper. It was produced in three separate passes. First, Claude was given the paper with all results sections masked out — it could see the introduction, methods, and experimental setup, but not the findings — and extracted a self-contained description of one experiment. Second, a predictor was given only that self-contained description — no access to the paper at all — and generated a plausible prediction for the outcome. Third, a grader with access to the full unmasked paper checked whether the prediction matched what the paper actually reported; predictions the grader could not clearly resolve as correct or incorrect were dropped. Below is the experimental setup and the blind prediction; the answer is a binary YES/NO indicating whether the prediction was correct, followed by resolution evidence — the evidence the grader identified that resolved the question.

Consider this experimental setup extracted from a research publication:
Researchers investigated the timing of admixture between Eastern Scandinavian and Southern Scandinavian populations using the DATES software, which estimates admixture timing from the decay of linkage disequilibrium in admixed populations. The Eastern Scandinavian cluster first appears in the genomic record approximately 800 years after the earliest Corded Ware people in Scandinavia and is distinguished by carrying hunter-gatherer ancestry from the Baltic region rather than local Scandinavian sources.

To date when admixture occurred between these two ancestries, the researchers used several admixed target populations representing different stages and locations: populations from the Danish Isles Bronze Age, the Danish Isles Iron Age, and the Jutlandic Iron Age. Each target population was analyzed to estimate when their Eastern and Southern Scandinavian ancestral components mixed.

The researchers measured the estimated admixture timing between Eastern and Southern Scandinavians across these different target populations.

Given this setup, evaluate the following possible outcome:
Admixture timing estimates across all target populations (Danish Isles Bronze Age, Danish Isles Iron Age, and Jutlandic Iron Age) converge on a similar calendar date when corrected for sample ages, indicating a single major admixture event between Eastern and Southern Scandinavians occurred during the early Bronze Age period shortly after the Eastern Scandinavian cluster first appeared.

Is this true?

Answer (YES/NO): YES